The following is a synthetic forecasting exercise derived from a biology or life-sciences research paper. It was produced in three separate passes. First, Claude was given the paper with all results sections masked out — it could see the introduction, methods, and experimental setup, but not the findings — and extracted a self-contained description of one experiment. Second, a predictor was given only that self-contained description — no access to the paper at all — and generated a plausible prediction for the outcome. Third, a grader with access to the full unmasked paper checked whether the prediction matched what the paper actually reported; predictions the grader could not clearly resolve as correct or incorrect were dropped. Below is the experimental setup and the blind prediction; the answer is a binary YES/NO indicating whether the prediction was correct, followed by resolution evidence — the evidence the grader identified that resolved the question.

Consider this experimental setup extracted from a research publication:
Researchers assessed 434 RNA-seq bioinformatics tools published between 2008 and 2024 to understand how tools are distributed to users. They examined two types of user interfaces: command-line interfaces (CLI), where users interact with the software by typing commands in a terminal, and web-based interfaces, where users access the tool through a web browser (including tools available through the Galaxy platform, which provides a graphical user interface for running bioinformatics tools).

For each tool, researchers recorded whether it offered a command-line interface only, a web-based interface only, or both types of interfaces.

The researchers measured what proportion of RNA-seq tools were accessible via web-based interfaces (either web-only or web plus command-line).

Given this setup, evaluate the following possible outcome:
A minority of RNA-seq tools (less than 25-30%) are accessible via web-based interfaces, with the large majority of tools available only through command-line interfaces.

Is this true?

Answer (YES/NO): NO